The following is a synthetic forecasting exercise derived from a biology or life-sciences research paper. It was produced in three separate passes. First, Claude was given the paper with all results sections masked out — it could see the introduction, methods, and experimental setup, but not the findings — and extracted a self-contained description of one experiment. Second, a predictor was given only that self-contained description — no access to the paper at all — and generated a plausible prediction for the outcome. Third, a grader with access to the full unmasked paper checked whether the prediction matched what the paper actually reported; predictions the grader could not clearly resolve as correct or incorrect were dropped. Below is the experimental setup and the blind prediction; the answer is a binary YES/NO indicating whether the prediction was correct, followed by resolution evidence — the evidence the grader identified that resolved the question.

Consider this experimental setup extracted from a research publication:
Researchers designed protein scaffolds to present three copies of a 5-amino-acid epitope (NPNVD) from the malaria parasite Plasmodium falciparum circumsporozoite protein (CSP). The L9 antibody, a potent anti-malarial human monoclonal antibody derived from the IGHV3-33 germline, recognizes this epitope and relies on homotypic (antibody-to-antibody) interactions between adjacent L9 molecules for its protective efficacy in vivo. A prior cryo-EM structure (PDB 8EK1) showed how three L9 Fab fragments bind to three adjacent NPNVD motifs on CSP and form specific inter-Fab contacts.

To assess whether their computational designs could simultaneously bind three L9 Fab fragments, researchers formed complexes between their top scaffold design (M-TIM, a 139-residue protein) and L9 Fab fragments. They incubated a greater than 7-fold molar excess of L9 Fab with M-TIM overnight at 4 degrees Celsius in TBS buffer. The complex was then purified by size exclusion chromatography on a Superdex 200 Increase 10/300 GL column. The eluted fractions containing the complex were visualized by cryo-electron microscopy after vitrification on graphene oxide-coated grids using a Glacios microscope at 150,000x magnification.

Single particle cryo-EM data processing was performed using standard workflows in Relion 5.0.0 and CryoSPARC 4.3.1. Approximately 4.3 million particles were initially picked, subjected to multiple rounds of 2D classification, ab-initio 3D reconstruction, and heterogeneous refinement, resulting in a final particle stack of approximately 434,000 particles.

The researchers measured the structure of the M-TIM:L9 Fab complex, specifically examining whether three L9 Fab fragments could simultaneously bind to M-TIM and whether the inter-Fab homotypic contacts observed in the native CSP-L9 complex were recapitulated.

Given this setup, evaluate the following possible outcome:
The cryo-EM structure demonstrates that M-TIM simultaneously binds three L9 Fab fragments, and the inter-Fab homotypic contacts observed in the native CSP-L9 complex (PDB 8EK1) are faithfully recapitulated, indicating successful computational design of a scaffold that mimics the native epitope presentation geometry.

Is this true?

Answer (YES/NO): YES